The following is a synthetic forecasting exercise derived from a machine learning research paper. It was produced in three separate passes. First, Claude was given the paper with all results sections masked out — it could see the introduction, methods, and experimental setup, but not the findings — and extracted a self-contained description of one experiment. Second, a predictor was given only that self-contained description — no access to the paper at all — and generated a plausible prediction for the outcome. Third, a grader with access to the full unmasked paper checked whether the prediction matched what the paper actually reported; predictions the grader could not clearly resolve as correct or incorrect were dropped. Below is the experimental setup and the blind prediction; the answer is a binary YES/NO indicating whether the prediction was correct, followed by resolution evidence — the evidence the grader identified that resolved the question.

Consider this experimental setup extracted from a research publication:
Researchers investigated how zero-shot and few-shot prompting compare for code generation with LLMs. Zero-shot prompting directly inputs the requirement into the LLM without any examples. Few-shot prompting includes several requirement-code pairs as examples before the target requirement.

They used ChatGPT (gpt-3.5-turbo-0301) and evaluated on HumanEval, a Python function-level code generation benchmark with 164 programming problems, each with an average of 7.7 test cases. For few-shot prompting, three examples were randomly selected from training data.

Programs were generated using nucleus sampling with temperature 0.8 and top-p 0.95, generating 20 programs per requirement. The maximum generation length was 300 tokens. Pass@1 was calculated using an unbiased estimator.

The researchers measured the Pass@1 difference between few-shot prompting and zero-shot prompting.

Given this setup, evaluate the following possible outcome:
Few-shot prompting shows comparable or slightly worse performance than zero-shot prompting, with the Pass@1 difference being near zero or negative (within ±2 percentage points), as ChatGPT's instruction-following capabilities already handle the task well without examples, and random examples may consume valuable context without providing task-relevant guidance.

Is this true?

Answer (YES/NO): NO